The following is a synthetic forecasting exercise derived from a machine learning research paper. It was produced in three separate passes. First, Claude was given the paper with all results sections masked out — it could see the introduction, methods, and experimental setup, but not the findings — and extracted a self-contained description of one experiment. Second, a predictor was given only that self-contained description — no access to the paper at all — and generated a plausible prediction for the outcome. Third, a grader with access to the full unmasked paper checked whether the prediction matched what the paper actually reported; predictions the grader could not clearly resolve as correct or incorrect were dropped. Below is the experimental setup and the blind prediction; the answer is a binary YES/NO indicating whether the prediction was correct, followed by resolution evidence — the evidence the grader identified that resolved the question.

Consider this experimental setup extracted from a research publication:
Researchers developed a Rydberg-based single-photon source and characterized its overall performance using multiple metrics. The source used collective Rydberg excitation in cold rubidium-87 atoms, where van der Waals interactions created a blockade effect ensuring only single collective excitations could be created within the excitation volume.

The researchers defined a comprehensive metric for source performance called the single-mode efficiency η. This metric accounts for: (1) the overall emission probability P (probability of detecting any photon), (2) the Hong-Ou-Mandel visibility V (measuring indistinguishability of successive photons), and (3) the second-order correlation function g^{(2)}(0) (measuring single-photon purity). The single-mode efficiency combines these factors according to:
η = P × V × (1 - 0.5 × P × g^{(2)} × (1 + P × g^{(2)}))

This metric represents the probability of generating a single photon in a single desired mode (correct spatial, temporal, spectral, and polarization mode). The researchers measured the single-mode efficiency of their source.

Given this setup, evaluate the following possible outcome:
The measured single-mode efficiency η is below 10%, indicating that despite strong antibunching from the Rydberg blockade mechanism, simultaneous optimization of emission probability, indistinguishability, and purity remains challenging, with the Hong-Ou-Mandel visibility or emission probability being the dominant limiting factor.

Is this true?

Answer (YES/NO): NO